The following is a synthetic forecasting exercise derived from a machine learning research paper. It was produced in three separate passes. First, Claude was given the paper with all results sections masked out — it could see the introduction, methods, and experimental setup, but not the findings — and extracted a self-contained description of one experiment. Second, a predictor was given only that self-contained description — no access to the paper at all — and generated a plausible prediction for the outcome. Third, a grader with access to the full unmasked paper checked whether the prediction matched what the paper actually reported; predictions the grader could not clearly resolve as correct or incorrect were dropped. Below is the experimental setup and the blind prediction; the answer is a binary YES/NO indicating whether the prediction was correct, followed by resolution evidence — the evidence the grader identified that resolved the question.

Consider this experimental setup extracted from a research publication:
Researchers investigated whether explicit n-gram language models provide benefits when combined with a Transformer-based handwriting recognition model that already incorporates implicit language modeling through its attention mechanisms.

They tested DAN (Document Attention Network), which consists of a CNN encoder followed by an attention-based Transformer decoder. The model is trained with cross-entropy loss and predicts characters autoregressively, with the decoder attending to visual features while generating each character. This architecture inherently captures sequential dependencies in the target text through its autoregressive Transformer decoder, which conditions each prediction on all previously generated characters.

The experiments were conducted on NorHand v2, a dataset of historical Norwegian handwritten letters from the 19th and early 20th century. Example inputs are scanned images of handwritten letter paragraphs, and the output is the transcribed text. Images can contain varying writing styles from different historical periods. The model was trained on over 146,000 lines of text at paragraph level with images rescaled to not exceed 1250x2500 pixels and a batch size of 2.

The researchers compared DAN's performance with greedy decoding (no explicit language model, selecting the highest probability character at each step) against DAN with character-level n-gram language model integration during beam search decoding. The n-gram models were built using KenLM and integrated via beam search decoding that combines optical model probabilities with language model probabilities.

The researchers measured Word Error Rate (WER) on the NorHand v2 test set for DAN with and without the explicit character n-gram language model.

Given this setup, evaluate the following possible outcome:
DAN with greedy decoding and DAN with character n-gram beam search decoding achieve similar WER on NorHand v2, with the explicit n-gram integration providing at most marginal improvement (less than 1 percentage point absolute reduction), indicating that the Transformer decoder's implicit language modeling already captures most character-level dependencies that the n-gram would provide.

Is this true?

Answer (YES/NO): NO